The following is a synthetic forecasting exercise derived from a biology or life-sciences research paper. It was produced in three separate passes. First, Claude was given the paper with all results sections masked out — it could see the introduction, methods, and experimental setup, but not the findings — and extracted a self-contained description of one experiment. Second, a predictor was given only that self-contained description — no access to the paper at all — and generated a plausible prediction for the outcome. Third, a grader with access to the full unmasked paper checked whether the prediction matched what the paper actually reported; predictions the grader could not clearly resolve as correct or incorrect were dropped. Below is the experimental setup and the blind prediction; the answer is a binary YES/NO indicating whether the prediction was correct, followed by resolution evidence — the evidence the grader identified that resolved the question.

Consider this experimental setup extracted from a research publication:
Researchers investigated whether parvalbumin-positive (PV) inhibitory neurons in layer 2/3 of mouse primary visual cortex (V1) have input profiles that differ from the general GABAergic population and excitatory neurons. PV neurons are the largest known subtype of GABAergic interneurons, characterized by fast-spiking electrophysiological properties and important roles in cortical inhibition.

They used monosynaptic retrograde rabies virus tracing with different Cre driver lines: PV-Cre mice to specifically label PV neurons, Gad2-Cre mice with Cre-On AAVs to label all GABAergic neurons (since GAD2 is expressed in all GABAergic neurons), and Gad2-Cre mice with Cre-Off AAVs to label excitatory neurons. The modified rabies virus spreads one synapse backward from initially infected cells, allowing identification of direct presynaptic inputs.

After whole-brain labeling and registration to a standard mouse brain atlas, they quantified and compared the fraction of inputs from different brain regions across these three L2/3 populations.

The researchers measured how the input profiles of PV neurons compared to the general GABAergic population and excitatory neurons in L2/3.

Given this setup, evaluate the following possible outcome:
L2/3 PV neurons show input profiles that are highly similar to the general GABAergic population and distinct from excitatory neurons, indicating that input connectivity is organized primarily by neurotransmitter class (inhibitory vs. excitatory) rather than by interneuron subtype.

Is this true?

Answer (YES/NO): NO